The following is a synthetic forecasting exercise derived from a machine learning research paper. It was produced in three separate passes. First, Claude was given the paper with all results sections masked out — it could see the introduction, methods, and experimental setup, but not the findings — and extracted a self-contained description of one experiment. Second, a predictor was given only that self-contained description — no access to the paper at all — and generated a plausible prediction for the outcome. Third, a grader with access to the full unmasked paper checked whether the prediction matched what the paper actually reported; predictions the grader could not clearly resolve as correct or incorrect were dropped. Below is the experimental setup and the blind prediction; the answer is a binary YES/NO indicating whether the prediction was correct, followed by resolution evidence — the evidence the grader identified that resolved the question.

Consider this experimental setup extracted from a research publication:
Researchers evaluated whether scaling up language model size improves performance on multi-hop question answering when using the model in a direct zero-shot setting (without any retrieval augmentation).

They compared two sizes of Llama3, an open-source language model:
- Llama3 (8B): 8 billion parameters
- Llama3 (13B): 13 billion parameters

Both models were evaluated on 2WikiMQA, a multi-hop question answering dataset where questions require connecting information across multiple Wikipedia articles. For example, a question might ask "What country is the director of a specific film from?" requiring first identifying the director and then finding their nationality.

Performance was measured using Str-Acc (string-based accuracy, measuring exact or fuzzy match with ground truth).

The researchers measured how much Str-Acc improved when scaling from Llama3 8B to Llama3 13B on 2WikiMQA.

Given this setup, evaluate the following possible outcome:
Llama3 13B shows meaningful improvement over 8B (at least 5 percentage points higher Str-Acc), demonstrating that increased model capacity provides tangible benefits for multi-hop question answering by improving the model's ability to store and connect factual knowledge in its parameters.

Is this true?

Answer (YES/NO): YES